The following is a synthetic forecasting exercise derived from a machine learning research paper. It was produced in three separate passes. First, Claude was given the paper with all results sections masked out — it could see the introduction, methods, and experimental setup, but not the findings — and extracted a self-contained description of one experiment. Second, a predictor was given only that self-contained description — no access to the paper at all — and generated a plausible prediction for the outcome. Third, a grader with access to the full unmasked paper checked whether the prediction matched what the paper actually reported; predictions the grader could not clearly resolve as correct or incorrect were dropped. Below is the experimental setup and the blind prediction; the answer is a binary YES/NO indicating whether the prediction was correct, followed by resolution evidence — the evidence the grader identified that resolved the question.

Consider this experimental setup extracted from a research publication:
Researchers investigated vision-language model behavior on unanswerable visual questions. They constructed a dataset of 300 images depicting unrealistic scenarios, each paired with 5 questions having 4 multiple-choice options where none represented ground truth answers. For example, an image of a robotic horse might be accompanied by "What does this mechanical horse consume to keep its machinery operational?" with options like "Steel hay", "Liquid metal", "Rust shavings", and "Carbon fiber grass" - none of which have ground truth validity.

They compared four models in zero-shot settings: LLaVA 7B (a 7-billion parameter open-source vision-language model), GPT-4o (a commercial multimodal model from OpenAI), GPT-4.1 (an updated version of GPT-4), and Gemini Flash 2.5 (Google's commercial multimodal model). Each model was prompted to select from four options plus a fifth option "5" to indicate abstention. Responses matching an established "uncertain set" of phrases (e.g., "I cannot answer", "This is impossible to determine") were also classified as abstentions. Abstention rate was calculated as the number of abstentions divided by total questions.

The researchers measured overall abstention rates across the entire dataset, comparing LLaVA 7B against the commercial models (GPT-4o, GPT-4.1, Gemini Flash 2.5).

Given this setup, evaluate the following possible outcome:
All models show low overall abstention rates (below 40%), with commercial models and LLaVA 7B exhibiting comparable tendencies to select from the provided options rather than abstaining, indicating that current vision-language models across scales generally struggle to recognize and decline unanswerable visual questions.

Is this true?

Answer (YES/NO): NO